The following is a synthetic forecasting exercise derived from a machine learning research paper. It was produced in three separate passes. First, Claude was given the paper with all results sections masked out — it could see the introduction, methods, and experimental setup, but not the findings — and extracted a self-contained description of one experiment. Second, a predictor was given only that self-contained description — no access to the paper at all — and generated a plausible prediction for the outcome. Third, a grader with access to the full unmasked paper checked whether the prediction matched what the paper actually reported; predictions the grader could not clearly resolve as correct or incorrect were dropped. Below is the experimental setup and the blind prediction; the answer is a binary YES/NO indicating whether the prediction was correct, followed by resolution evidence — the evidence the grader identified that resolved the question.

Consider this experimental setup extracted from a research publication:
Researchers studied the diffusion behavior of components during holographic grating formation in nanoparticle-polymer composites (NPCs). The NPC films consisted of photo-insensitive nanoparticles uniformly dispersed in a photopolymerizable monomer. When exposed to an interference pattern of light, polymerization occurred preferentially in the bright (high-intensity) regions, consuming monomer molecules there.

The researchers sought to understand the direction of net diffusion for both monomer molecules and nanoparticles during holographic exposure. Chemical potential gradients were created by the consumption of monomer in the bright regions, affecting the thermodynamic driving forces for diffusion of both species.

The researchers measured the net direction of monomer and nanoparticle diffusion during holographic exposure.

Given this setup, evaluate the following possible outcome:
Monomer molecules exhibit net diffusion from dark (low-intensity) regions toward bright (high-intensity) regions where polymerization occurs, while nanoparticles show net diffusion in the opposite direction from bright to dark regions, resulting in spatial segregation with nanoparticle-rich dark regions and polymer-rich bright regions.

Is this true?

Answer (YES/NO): YES